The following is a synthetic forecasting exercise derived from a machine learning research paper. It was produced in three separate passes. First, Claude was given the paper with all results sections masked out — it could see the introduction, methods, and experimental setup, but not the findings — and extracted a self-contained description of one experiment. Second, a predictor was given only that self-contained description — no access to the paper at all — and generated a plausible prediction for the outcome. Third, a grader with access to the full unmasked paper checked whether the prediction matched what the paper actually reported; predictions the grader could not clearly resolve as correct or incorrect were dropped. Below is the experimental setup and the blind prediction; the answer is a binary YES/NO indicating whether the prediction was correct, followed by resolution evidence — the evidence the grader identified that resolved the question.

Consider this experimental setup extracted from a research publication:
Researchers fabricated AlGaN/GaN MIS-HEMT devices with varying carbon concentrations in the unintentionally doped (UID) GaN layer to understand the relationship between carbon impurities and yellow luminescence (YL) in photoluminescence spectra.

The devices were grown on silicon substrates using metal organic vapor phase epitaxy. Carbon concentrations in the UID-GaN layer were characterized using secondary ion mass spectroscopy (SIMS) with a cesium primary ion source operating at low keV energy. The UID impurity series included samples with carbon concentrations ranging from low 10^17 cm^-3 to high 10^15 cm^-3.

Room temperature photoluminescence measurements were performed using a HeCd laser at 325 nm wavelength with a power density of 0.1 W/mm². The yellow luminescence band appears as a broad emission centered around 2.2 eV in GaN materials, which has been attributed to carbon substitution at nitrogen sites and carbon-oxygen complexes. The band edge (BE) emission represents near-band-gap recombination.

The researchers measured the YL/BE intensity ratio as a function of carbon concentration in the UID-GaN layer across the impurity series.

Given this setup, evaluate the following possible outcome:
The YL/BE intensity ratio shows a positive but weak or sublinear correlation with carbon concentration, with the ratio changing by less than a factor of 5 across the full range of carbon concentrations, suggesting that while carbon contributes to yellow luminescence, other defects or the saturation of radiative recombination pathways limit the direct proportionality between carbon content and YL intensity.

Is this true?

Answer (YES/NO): NO